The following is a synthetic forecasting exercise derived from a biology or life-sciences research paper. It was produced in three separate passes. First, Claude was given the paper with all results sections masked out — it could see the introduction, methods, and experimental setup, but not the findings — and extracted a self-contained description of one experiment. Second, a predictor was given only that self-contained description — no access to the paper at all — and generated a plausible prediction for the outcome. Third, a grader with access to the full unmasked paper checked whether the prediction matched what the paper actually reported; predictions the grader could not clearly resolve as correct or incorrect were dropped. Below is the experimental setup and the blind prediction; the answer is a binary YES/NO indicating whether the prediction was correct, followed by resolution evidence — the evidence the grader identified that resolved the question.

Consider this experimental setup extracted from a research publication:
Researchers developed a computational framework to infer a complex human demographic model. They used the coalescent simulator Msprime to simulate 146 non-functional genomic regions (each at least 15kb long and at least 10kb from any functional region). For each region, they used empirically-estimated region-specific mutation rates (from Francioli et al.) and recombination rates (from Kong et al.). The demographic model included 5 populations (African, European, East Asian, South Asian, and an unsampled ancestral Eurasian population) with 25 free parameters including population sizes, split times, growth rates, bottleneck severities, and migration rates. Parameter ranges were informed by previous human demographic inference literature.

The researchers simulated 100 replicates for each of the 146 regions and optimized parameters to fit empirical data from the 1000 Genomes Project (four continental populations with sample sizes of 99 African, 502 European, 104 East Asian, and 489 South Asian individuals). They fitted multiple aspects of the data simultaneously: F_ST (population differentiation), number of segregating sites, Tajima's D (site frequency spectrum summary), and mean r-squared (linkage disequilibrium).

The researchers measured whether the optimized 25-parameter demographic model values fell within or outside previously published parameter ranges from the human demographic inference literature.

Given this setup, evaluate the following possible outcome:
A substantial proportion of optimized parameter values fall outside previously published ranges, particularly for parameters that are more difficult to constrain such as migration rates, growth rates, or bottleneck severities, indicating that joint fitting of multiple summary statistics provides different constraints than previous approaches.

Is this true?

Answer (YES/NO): NO